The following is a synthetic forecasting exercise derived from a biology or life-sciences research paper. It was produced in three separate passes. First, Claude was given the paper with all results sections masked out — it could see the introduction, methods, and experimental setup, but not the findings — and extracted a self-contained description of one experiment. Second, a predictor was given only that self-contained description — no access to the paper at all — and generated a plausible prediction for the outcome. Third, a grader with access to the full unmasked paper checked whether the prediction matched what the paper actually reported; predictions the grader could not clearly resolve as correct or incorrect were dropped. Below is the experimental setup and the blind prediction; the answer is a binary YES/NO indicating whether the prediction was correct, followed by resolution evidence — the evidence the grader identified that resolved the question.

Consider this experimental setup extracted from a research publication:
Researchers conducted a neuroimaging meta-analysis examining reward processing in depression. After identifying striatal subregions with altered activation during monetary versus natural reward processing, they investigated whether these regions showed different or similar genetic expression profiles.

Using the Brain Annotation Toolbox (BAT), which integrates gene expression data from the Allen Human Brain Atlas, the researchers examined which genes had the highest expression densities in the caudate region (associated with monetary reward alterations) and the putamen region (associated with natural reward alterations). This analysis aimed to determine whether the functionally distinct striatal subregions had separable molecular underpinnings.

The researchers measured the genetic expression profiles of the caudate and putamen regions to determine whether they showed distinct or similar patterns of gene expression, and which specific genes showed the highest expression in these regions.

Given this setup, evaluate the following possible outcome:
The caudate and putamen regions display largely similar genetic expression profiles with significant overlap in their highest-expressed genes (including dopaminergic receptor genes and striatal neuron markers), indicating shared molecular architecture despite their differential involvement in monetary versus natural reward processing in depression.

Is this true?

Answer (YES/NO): NO